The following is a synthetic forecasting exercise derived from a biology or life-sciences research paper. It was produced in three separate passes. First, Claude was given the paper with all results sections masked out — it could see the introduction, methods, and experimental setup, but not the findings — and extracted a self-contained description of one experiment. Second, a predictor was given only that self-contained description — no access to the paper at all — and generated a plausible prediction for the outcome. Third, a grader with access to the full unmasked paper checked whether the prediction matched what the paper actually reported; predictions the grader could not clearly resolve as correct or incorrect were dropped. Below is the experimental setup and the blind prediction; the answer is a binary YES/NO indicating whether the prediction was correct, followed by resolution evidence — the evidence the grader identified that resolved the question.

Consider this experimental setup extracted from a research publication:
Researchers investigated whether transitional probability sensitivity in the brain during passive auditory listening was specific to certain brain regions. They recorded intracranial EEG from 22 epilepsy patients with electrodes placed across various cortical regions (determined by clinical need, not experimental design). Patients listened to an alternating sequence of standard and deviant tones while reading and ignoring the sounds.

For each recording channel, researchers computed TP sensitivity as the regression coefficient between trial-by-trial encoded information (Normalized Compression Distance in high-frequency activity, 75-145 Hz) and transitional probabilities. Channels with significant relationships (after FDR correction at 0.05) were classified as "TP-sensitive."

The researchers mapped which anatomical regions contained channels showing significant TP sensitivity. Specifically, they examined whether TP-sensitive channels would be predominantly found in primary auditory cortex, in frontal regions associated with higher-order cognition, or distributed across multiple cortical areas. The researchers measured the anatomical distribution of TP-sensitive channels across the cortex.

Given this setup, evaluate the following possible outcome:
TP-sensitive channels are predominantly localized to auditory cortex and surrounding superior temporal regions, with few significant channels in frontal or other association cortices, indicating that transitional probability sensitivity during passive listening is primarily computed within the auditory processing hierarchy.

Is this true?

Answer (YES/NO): NO